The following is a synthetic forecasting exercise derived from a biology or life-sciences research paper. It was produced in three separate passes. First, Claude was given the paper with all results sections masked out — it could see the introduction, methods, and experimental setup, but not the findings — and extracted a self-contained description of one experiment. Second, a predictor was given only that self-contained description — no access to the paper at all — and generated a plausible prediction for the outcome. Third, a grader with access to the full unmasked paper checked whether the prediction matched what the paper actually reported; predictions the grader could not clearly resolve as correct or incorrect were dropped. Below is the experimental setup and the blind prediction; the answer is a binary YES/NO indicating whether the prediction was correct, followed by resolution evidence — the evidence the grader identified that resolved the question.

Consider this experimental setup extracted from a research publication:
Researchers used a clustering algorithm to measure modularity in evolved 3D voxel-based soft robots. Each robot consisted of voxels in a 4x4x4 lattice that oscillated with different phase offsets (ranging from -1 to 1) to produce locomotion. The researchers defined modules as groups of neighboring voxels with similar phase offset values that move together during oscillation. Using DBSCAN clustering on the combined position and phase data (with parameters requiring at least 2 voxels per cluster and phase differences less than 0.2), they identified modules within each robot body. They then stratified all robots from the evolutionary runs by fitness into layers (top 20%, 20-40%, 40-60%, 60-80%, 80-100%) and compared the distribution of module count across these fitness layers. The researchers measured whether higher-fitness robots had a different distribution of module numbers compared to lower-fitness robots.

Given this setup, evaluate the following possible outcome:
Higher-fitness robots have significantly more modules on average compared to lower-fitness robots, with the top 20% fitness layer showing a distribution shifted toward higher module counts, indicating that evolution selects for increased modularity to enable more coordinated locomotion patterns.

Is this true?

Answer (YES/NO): NO